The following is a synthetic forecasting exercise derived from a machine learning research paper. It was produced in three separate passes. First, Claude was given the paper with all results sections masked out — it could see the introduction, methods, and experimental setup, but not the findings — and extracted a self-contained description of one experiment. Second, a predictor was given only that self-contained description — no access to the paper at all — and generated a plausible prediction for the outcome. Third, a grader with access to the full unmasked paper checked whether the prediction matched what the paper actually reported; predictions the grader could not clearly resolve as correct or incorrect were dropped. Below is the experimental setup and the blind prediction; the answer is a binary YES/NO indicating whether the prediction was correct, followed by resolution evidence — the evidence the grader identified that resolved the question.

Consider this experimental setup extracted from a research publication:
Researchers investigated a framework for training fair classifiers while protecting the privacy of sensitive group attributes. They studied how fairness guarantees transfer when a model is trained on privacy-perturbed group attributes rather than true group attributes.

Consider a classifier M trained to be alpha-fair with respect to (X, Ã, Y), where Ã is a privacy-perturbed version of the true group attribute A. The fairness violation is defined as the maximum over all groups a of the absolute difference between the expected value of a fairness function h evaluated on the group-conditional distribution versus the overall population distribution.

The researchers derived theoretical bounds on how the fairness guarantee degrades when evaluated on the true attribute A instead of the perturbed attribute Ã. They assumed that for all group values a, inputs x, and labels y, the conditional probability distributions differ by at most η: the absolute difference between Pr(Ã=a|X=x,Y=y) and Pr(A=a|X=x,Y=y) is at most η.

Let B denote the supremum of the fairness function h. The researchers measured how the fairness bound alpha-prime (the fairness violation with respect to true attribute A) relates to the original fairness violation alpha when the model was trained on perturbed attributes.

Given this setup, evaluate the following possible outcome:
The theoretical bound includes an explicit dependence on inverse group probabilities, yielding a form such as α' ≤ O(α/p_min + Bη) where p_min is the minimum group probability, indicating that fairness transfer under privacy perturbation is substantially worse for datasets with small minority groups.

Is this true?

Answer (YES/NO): NO